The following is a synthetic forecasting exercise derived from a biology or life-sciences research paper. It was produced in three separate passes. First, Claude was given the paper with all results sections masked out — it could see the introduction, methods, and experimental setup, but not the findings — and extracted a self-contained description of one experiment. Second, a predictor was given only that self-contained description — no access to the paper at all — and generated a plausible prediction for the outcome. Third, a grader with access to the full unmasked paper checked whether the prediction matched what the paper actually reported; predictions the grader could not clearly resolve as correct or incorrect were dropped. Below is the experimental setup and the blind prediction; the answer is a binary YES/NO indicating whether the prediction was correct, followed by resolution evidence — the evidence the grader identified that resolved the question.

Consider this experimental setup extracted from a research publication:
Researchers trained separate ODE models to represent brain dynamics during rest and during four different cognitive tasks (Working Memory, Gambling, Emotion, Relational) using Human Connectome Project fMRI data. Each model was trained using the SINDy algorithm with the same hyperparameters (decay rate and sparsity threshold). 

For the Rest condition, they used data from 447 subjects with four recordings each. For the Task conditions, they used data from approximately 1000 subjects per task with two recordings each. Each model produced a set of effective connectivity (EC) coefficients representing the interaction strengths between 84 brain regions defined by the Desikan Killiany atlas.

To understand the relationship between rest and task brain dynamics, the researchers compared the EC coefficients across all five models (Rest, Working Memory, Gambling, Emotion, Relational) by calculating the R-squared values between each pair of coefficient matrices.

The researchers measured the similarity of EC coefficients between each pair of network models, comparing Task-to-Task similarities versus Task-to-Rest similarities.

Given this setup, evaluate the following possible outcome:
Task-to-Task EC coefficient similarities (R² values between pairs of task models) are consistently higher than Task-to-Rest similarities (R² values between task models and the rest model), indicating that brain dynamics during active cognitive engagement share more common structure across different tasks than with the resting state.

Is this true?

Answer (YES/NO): YES